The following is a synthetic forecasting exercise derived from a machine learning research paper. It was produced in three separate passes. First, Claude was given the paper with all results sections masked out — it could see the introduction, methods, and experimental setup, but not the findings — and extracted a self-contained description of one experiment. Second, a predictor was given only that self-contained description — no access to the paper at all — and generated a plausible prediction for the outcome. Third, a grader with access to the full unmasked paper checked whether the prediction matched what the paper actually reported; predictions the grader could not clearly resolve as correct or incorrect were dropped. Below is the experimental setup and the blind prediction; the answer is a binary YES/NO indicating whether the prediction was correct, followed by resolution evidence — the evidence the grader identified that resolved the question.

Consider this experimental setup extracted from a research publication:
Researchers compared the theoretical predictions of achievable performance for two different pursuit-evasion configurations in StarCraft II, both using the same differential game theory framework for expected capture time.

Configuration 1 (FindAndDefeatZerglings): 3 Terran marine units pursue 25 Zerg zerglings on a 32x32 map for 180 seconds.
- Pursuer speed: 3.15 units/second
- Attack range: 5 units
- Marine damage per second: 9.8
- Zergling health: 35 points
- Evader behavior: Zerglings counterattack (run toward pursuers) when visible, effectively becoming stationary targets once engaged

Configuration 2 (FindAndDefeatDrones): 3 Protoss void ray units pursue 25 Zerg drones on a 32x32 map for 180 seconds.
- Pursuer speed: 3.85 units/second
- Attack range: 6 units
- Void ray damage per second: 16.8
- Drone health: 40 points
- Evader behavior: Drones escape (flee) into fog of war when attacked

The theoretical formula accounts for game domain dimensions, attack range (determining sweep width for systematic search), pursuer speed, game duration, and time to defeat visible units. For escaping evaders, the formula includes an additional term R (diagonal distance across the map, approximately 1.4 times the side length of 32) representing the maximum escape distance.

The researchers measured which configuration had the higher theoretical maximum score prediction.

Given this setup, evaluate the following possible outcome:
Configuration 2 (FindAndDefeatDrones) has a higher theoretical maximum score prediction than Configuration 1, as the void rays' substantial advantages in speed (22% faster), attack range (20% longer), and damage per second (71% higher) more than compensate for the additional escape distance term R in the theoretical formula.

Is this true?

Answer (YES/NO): NO